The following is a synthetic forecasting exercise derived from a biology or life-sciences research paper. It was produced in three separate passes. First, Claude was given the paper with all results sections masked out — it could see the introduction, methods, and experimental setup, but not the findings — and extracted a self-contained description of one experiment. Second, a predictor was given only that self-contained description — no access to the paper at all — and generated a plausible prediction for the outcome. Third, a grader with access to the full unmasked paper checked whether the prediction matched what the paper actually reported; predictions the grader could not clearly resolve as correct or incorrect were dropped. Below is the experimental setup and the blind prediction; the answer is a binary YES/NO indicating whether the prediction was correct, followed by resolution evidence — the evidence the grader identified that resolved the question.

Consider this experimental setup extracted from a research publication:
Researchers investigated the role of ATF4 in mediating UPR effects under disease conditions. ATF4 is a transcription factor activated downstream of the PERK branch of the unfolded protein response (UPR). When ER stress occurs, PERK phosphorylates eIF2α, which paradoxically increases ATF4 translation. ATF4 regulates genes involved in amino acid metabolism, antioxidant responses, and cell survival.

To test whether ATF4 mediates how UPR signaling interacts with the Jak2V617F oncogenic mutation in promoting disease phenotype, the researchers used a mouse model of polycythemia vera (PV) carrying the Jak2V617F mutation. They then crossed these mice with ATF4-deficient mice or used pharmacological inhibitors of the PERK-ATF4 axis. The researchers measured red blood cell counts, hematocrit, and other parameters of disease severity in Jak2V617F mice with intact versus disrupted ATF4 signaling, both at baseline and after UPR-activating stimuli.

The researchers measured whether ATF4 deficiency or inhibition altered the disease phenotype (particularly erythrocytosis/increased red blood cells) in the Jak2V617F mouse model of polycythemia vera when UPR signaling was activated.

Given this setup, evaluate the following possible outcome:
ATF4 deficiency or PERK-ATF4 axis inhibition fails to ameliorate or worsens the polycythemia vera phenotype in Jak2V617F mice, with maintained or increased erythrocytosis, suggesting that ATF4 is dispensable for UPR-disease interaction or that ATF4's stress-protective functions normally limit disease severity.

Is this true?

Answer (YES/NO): NO